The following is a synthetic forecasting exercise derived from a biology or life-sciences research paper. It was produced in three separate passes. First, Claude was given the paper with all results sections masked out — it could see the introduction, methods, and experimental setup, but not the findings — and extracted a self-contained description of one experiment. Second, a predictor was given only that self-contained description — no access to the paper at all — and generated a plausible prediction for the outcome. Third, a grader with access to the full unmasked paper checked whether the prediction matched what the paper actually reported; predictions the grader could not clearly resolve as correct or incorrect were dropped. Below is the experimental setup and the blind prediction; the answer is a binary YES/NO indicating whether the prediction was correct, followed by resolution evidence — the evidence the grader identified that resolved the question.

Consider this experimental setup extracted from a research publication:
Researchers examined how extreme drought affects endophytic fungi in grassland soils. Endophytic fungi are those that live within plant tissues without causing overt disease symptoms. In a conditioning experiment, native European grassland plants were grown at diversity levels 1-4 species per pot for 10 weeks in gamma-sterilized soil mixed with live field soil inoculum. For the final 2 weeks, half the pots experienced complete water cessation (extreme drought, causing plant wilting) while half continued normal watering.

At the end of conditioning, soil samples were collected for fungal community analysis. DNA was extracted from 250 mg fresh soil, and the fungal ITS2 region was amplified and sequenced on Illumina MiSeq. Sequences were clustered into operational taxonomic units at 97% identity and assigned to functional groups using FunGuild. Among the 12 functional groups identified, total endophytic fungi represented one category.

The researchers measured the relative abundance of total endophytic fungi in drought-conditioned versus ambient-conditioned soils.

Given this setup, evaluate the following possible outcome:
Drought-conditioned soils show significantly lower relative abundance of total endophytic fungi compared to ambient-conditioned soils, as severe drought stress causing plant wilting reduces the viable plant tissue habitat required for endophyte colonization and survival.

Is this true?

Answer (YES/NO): YES